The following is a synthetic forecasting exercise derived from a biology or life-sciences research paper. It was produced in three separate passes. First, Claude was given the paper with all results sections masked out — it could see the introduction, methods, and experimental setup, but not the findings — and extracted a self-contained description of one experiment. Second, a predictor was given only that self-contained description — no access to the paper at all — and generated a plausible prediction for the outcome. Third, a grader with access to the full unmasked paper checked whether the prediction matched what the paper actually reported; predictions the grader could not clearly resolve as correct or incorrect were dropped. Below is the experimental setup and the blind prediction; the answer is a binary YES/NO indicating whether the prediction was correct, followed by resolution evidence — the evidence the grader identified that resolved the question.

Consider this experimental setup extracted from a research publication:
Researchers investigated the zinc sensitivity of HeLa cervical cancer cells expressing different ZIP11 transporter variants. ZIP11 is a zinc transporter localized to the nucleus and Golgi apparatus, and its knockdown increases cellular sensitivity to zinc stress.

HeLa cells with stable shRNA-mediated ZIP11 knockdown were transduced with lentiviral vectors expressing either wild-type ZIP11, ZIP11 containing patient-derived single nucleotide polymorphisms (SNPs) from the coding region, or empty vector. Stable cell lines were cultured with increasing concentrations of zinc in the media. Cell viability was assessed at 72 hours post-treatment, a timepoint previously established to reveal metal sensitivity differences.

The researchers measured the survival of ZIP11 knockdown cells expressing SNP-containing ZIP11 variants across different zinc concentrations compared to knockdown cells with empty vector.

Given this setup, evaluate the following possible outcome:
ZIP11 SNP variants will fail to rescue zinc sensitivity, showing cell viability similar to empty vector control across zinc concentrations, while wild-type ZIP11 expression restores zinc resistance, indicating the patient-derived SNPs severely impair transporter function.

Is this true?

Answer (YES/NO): NO